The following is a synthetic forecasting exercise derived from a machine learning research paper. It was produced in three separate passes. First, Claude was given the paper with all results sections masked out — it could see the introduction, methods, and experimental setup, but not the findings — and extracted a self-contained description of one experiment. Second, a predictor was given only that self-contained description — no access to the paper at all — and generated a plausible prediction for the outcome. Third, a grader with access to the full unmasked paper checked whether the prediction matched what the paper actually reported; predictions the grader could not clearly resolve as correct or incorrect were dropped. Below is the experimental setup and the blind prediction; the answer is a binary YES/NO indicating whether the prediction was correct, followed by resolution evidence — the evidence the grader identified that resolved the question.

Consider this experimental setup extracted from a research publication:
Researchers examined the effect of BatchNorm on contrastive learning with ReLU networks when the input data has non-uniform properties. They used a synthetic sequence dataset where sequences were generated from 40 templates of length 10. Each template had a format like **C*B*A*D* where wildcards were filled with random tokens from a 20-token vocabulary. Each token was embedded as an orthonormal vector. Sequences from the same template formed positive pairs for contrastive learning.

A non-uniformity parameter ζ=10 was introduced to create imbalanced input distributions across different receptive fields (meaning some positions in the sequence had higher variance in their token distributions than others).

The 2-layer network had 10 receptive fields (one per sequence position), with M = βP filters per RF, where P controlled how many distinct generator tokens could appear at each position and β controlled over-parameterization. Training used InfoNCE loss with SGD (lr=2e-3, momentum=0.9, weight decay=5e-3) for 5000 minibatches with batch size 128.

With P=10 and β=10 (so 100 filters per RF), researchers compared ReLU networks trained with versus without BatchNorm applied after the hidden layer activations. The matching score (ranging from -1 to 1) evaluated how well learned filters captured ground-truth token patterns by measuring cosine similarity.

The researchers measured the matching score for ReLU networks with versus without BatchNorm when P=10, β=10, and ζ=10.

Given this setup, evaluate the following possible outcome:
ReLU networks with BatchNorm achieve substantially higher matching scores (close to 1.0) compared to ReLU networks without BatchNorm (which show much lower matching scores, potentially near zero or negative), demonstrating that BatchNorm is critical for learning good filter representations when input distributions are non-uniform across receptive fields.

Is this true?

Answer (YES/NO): NO